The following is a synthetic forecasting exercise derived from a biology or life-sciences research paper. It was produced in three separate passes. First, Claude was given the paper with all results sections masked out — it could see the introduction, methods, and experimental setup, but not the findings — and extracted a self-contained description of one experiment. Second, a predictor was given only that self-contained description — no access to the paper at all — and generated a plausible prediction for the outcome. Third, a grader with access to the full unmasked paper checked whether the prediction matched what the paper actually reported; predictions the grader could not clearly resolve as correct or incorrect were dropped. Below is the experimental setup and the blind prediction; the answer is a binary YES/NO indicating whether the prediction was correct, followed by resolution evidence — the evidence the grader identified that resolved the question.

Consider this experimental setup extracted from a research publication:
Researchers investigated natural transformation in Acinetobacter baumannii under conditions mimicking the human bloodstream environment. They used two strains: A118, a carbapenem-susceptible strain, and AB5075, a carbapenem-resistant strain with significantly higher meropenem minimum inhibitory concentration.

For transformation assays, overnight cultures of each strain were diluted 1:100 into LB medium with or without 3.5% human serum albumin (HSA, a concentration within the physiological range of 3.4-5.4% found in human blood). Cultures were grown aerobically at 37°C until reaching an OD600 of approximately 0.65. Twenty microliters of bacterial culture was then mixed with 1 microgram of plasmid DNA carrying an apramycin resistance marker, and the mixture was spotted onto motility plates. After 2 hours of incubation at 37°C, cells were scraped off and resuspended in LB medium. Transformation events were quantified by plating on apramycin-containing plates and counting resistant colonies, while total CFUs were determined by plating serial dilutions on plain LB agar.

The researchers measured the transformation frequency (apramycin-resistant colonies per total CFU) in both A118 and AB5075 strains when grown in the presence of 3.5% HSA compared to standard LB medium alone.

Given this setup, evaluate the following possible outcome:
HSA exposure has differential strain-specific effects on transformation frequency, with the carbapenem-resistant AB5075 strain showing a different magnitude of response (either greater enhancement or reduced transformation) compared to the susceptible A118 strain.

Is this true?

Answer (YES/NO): YES